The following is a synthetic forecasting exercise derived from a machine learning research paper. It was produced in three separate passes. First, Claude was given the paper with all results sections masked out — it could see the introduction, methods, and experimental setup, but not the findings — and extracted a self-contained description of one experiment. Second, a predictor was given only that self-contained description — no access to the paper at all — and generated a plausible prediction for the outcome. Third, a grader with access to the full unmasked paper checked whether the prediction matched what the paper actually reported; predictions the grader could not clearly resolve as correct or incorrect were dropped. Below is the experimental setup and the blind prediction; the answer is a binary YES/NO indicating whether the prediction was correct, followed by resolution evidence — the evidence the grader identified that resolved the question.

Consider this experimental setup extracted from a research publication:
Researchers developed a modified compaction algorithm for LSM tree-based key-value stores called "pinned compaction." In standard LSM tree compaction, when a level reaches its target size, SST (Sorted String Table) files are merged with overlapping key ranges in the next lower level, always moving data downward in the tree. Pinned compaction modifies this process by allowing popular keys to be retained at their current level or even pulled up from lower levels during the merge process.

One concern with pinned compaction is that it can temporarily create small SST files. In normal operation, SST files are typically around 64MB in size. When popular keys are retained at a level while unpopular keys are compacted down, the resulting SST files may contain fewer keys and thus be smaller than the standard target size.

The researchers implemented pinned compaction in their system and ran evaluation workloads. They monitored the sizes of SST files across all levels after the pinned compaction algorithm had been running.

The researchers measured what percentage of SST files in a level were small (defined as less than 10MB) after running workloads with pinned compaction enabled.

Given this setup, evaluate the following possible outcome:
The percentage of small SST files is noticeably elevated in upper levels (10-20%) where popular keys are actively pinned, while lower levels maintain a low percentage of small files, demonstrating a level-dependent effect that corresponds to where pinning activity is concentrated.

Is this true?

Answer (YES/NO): NO